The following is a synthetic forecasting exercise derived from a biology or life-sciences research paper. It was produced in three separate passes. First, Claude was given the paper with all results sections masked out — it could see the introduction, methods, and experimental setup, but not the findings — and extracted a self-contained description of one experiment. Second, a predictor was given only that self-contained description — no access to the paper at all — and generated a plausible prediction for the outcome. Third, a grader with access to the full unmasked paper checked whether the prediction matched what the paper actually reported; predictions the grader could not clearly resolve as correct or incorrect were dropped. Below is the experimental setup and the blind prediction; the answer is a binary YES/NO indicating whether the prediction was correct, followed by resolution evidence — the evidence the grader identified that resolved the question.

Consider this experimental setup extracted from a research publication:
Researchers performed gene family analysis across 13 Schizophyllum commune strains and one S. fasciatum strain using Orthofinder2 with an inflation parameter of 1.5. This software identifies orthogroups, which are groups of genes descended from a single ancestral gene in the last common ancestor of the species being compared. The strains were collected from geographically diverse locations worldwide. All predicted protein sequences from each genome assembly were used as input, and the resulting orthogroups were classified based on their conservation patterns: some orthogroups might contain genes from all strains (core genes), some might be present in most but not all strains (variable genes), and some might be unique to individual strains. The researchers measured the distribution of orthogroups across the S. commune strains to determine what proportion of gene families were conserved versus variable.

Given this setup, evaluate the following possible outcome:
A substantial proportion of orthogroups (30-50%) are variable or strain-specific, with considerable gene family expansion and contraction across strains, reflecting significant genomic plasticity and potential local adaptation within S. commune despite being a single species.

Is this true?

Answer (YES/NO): NO